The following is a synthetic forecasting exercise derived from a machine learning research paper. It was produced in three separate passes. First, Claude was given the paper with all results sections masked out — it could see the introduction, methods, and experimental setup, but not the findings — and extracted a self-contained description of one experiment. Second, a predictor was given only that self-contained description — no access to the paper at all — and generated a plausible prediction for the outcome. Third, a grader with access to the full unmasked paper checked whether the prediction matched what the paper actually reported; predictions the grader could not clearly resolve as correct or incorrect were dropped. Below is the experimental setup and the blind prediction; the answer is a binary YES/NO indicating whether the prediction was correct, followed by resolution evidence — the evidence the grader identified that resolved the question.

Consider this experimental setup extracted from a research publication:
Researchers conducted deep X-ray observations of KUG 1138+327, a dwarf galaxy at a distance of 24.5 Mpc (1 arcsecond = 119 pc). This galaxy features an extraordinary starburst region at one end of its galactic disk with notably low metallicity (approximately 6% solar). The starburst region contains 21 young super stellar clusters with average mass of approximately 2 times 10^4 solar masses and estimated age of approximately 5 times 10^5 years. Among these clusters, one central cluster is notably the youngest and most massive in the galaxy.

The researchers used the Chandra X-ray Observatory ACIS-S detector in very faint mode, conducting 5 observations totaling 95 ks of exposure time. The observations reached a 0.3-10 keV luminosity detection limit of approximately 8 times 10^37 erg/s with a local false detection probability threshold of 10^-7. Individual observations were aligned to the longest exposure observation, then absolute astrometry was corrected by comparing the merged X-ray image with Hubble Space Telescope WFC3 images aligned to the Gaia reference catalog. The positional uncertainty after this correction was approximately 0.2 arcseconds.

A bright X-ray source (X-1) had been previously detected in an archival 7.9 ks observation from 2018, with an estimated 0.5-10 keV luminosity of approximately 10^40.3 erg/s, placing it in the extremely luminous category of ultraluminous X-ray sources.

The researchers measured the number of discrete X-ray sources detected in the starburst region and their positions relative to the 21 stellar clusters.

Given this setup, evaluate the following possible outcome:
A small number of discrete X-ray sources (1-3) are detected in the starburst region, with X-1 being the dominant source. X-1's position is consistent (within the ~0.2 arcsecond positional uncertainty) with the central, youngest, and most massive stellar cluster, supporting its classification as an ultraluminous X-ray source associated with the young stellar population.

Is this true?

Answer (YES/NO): YES